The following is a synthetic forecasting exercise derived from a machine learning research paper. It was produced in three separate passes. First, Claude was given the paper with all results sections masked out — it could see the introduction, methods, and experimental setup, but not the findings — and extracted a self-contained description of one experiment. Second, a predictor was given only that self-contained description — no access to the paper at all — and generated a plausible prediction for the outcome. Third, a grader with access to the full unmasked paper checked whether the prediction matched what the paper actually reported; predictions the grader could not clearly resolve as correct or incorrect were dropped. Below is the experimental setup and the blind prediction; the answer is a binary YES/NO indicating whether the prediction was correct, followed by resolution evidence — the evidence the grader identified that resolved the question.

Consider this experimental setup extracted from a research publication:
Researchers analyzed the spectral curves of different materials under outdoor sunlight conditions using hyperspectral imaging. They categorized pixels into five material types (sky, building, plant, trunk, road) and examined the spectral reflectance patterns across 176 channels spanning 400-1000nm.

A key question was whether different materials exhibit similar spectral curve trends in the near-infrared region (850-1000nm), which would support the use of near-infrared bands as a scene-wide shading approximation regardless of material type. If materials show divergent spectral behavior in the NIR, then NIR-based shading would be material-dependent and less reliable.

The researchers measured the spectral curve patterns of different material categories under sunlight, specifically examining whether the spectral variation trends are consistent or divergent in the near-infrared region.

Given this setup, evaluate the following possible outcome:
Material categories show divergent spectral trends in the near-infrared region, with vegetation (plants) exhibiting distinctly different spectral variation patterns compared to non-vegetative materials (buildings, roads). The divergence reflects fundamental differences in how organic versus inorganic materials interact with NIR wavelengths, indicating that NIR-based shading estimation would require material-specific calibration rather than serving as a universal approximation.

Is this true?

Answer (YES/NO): NO